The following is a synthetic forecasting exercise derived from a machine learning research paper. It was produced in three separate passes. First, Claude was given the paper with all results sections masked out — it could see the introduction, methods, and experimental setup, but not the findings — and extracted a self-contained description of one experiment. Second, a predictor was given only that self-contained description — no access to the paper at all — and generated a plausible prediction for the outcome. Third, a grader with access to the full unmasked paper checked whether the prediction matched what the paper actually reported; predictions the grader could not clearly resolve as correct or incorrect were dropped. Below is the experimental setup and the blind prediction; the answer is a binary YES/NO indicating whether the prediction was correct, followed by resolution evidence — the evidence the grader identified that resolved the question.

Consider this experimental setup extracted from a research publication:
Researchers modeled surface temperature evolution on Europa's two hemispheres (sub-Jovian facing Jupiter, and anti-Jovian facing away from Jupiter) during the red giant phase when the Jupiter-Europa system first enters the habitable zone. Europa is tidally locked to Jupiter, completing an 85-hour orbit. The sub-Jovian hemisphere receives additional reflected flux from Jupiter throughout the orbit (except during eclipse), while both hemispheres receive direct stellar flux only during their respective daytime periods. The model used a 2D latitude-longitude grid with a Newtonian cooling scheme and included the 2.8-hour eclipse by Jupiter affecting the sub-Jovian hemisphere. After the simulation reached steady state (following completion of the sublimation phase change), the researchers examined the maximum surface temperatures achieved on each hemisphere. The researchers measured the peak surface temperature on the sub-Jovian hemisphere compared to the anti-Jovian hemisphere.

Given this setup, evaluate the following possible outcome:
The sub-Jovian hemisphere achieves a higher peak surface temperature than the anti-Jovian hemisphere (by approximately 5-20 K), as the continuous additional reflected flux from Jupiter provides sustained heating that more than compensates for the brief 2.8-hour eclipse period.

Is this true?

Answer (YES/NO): YES